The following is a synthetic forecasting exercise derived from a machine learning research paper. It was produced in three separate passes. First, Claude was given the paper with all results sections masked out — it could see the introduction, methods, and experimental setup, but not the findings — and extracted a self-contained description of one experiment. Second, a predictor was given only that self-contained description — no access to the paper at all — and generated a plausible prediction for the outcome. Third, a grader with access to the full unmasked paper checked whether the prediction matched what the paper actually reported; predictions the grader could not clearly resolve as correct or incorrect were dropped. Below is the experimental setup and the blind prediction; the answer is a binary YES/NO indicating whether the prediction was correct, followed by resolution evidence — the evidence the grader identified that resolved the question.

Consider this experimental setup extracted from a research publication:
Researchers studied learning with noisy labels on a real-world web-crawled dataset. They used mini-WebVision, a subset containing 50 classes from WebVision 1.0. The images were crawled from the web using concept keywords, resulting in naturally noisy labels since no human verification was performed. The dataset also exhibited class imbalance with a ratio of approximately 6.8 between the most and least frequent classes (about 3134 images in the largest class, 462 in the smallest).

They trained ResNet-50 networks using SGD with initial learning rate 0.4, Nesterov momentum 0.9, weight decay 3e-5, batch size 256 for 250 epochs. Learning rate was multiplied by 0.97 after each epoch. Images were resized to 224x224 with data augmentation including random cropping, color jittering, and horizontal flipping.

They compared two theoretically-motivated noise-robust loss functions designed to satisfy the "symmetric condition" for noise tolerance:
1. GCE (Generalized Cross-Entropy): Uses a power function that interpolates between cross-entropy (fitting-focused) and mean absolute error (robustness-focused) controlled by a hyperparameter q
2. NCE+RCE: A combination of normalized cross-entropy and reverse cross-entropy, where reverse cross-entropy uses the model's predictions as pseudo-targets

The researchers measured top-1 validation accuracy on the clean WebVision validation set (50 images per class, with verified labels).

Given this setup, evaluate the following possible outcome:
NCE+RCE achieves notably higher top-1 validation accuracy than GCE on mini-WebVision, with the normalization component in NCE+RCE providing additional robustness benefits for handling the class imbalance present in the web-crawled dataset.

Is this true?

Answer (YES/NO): YES